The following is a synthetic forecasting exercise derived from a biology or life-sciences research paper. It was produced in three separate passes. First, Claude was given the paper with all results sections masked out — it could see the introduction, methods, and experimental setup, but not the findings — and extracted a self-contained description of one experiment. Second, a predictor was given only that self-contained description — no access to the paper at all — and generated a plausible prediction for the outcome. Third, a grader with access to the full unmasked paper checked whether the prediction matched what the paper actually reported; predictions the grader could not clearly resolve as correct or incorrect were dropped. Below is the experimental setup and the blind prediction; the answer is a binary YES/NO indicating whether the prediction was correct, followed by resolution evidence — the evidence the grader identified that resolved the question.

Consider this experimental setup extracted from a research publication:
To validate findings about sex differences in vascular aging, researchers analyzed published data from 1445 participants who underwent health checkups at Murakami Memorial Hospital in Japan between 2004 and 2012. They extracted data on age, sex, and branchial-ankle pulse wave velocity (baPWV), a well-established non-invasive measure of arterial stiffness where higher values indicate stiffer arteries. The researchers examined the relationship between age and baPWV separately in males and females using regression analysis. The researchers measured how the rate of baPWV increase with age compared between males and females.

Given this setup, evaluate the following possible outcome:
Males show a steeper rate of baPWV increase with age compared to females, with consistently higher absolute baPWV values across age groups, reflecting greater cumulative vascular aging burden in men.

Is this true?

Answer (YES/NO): NO